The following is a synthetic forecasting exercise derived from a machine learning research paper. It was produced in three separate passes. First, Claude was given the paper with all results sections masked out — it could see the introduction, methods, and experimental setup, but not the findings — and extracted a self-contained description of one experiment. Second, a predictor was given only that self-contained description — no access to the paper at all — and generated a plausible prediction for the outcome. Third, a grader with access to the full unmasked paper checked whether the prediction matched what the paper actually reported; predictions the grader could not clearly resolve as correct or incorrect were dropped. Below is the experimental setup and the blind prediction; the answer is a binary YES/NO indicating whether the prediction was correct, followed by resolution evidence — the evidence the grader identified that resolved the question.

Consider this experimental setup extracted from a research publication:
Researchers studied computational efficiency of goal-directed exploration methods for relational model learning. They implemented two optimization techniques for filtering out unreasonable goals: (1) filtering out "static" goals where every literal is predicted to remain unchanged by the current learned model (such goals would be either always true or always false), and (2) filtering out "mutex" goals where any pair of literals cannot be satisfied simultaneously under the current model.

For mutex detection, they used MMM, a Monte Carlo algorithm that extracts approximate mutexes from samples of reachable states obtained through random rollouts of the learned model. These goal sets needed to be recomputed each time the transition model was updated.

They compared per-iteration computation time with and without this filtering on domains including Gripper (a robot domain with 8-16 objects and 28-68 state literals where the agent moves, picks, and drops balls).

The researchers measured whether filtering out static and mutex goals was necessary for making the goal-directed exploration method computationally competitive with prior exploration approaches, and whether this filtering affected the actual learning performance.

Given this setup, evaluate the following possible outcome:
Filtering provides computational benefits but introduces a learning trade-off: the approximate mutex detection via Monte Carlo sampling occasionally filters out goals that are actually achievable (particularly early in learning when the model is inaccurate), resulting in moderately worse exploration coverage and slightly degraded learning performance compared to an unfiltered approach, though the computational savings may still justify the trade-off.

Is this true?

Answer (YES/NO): NO